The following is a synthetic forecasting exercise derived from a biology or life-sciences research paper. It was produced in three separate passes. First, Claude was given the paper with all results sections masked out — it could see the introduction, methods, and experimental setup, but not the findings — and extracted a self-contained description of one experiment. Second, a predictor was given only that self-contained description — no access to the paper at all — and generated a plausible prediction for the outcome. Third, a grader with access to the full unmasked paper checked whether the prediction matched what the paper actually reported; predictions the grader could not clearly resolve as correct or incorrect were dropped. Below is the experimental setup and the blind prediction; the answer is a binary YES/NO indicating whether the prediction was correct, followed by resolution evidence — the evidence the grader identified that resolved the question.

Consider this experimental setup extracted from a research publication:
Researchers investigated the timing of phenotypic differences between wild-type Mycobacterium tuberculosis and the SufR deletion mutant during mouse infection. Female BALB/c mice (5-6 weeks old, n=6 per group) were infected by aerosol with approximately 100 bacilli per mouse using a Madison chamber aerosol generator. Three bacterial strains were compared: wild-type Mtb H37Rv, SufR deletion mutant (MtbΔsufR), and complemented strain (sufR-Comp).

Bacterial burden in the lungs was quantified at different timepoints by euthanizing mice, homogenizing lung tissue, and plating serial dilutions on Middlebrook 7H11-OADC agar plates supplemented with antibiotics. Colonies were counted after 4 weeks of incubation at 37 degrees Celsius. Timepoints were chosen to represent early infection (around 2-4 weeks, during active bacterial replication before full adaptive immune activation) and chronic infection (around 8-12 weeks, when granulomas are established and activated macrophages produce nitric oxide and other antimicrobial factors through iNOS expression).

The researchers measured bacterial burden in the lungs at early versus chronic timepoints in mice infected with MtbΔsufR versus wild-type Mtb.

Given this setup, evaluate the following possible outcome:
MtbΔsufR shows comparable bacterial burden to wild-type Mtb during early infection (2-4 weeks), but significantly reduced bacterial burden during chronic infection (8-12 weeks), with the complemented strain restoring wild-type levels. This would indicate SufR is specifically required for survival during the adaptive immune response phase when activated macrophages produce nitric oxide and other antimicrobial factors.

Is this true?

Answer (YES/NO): NO